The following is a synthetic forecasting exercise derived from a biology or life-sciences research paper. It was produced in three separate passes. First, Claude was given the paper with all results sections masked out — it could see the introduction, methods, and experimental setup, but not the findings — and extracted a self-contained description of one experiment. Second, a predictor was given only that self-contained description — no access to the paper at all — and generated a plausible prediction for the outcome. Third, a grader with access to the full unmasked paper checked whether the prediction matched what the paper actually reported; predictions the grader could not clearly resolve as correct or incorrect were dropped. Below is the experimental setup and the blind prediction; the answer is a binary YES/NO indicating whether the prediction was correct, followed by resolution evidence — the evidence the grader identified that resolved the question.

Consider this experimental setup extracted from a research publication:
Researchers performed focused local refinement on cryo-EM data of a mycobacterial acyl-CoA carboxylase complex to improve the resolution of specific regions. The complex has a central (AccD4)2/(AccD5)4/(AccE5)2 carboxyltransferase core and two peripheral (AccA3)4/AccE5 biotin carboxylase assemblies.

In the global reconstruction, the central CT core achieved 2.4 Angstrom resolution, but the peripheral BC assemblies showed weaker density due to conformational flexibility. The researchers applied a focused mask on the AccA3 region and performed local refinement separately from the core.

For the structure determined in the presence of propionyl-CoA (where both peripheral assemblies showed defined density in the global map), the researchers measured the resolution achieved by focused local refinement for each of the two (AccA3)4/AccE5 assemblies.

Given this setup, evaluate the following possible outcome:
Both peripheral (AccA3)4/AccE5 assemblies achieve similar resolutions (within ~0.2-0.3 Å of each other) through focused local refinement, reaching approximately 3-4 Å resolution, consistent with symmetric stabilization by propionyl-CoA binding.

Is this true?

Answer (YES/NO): YES